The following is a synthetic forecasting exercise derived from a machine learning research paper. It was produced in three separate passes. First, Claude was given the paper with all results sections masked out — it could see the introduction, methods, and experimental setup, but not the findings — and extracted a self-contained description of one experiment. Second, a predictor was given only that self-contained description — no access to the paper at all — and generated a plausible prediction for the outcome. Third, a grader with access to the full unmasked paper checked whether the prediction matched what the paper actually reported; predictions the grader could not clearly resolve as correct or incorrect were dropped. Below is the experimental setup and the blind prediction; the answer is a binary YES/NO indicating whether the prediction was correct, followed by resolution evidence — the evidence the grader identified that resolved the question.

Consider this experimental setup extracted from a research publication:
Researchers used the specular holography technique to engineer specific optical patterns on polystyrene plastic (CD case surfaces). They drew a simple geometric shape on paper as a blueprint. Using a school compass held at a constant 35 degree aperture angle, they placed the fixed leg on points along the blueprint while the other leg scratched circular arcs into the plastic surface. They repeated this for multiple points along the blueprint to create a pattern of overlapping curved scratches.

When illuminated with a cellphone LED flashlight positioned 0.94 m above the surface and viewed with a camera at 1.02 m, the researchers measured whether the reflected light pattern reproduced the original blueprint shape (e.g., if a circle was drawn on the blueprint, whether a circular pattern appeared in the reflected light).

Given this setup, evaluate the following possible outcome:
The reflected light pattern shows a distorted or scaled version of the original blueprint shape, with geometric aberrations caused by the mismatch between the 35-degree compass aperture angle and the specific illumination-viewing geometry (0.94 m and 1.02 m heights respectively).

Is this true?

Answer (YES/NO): NO